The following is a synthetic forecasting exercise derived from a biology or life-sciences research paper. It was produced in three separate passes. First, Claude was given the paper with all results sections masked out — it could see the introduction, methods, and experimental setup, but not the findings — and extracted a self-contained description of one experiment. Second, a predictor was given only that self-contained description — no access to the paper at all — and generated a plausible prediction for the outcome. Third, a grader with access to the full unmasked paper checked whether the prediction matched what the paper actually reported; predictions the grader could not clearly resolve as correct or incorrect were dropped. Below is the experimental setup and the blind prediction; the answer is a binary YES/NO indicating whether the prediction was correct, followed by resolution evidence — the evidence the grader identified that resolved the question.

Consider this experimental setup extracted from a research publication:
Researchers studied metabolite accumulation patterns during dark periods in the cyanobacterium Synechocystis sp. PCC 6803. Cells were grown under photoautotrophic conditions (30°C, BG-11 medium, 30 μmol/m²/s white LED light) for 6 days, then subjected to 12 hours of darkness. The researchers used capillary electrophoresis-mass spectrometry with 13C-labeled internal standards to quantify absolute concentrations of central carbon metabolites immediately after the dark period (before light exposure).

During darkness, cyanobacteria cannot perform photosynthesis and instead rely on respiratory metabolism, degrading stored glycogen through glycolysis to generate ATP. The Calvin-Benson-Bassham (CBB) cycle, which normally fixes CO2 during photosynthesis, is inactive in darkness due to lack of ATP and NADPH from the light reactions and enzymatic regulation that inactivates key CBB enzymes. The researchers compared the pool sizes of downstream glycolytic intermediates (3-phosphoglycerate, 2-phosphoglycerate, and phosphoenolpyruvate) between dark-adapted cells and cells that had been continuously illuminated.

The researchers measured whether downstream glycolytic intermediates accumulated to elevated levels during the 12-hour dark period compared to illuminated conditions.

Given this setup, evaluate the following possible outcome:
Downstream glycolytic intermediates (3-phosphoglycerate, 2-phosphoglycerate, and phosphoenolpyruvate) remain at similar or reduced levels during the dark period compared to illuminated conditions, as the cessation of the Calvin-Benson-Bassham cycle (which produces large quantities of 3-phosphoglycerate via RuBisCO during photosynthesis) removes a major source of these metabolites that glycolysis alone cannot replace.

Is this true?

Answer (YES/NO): NO